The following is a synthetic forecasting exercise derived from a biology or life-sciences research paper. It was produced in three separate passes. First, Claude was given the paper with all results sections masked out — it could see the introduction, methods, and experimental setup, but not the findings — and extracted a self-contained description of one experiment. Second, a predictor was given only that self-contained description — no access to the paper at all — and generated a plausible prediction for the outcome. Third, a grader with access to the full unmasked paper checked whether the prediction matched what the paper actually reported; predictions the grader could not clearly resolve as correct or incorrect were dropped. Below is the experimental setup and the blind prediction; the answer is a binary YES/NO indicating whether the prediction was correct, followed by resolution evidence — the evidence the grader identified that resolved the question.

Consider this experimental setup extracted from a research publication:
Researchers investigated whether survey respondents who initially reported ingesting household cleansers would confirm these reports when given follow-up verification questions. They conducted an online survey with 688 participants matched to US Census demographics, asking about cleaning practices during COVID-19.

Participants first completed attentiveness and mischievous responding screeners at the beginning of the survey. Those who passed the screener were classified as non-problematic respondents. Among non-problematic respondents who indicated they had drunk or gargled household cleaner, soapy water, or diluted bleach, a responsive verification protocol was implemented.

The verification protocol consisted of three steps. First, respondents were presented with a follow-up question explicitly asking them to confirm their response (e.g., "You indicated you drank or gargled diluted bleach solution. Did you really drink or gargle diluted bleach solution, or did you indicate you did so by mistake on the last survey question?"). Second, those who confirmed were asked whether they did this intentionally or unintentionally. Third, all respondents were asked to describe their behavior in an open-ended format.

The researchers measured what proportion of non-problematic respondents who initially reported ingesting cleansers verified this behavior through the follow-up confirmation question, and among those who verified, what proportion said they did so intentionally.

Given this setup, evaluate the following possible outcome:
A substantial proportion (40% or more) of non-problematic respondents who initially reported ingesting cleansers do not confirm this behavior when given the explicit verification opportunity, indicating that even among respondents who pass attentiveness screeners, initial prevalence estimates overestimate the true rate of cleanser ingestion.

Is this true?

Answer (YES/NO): YES